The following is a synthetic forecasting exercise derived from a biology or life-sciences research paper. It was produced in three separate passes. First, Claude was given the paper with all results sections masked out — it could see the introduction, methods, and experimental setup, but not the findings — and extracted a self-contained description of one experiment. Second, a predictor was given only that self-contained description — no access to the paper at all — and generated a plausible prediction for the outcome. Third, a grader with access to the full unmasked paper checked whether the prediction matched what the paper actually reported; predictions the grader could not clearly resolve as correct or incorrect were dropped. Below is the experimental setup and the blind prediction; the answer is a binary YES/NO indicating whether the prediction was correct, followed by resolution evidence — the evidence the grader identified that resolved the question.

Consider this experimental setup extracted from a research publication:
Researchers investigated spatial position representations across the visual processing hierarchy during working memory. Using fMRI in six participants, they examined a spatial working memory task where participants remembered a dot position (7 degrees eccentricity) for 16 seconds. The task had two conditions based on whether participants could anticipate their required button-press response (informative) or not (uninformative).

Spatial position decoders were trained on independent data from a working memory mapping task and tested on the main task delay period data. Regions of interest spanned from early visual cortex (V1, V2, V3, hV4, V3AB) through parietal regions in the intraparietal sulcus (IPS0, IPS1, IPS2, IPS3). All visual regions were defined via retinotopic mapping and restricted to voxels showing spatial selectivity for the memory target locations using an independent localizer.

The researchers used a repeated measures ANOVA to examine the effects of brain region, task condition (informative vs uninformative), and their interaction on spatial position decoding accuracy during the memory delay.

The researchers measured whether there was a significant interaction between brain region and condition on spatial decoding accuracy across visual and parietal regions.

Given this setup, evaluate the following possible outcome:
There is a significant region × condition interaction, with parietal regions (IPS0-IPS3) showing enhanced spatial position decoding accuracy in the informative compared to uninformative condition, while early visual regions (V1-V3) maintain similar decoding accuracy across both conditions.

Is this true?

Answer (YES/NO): NO